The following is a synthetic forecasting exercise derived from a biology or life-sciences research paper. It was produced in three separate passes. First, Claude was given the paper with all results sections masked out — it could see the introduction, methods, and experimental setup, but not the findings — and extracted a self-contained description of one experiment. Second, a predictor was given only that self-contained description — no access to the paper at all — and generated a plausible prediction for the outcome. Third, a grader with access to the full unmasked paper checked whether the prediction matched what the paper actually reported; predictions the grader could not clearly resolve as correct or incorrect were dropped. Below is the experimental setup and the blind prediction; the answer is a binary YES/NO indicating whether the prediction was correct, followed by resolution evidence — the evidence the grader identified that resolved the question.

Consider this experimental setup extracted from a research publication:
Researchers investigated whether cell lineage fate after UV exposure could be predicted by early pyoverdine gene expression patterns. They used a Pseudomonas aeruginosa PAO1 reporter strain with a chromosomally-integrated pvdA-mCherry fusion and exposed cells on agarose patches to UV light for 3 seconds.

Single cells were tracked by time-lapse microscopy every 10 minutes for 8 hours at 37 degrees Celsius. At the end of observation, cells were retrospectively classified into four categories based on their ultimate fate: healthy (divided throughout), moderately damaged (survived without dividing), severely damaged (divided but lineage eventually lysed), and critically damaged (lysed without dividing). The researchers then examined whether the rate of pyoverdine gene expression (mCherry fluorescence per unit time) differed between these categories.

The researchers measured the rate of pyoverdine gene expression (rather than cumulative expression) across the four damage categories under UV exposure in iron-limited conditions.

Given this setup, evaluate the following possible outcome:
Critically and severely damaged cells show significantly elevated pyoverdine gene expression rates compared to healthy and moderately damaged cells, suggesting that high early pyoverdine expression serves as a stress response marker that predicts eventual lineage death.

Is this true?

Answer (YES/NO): NO